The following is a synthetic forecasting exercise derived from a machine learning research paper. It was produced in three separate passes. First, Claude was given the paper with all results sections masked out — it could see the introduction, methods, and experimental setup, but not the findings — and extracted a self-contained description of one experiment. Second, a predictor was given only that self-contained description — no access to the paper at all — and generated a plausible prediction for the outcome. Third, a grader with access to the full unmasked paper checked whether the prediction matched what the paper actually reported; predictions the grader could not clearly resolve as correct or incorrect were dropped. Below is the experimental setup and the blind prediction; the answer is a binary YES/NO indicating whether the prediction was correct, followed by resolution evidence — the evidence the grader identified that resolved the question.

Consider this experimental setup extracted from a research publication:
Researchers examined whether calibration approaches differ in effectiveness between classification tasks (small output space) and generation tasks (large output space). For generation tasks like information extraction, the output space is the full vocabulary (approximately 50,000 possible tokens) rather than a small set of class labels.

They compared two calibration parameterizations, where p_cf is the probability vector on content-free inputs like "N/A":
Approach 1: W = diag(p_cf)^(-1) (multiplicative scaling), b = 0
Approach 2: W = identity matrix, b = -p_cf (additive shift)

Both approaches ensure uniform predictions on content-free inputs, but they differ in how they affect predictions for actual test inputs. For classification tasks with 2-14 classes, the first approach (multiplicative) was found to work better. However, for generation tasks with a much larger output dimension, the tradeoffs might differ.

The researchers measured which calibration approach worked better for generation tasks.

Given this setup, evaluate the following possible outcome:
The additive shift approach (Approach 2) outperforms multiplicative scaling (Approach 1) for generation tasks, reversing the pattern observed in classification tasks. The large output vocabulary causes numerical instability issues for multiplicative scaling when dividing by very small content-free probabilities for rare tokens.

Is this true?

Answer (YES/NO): NO